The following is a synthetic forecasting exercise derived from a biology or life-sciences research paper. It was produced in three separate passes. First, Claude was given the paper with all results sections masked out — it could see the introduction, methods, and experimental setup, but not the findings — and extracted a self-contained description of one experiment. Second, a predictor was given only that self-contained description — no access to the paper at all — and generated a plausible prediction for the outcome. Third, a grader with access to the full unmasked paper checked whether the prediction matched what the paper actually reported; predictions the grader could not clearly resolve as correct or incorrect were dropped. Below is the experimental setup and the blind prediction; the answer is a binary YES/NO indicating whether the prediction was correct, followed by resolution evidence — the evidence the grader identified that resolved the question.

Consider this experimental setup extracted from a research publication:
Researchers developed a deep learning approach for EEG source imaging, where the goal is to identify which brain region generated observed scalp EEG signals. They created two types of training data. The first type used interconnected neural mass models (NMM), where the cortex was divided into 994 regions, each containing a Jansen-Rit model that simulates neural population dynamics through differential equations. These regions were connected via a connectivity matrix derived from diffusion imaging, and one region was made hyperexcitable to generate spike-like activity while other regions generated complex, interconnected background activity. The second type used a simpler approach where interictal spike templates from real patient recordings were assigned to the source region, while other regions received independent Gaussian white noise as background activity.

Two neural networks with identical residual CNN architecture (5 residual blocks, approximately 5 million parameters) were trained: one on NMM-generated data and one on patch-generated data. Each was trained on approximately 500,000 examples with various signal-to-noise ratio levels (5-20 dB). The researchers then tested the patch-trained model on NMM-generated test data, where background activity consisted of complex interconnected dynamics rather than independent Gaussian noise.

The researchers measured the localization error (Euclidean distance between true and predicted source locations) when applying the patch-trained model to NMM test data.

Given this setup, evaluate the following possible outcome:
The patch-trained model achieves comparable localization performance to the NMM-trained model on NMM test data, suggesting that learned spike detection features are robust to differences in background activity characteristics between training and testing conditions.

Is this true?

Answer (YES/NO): NO